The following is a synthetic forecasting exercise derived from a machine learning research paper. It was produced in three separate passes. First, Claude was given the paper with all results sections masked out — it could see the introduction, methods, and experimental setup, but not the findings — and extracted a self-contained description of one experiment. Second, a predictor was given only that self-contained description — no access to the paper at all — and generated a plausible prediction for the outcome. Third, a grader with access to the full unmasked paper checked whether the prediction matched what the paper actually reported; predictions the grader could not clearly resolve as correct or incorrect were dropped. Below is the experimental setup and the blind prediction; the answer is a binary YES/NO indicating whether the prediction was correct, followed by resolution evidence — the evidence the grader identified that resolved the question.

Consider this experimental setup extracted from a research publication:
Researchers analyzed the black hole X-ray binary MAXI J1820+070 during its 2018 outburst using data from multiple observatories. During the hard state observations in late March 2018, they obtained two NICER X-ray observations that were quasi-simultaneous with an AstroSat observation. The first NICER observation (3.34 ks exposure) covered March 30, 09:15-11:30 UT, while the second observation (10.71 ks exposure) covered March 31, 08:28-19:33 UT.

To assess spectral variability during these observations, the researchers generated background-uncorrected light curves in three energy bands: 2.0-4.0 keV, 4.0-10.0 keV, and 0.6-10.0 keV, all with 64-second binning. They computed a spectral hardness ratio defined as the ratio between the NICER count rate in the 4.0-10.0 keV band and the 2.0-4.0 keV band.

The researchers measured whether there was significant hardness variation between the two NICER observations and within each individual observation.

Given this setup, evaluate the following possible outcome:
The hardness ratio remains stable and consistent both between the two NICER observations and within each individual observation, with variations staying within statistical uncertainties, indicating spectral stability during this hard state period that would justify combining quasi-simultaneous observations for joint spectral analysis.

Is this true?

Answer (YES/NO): YES